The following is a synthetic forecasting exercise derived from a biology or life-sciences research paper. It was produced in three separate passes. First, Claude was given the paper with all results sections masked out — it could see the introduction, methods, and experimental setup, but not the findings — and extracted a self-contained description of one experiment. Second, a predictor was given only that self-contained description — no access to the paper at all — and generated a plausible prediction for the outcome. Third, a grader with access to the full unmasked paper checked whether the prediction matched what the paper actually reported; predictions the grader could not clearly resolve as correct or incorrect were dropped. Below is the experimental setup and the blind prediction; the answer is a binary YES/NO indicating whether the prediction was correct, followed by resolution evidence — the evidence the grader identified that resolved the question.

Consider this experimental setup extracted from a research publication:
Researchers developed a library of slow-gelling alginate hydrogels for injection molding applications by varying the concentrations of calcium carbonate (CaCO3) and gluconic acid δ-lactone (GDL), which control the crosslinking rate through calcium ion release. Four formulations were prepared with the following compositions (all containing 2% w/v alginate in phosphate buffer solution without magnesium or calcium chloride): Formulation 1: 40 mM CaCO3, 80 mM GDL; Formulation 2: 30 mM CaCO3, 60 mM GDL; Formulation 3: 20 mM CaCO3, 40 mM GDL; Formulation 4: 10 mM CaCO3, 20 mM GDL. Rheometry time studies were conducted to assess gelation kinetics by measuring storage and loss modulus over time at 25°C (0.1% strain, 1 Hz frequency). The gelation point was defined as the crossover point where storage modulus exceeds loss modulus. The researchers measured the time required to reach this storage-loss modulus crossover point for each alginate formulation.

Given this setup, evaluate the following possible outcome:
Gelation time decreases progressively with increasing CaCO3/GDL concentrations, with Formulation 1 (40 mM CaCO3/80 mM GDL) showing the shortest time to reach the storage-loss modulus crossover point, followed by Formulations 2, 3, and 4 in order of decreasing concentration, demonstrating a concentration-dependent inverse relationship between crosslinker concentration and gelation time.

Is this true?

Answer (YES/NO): NO